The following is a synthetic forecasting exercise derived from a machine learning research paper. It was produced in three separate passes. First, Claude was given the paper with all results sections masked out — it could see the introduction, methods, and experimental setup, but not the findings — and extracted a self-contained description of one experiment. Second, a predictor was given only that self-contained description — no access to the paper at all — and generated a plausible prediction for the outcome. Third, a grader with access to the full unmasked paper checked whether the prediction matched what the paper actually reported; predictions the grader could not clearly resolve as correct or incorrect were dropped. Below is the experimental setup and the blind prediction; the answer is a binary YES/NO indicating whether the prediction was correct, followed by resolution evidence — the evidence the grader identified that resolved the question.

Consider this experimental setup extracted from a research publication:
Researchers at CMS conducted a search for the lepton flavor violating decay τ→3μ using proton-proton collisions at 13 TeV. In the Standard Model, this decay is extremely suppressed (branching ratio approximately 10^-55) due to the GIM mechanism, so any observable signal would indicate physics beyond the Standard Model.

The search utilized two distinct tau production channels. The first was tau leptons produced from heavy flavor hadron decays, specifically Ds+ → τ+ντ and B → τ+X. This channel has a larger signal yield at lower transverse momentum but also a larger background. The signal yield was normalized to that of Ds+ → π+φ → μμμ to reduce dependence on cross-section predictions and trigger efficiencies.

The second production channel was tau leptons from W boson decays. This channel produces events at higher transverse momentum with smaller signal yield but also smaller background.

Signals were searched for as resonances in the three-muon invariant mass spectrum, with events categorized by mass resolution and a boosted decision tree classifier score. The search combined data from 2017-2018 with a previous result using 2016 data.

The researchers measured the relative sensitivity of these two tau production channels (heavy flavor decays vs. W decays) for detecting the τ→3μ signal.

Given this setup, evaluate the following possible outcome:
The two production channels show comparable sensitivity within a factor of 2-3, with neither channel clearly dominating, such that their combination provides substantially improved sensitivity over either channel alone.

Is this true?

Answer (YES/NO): NO